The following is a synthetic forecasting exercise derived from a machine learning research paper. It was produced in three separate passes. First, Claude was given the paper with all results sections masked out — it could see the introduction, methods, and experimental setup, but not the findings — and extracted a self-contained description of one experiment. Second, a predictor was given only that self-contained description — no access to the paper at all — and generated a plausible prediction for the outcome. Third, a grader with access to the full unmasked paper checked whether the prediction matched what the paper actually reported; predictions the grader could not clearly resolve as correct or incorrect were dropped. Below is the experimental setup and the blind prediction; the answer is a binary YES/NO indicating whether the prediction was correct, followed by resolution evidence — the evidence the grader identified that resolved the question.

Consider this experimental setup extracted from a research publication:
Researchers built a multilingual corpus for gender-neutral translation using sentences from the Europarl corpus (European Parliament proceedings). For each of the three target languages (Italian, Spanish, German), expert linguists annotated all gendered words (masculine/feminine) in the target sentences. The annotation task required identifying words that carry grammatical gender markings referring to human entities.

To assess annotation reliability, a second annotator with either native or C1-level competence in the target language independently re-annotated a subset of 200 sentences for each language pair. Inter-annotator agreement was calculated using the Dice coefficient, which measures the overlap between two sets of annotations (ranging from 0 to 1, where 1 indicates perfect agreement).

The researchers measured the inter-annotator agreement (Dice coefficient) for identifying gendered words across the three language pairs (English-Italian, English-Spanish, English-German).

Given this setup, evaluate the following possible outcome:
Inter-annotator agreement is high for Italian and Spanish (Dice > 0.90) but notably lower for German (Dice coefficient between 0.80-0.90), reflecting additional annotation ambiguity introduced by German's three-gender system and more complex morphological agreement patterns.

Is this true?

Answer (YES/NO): NO